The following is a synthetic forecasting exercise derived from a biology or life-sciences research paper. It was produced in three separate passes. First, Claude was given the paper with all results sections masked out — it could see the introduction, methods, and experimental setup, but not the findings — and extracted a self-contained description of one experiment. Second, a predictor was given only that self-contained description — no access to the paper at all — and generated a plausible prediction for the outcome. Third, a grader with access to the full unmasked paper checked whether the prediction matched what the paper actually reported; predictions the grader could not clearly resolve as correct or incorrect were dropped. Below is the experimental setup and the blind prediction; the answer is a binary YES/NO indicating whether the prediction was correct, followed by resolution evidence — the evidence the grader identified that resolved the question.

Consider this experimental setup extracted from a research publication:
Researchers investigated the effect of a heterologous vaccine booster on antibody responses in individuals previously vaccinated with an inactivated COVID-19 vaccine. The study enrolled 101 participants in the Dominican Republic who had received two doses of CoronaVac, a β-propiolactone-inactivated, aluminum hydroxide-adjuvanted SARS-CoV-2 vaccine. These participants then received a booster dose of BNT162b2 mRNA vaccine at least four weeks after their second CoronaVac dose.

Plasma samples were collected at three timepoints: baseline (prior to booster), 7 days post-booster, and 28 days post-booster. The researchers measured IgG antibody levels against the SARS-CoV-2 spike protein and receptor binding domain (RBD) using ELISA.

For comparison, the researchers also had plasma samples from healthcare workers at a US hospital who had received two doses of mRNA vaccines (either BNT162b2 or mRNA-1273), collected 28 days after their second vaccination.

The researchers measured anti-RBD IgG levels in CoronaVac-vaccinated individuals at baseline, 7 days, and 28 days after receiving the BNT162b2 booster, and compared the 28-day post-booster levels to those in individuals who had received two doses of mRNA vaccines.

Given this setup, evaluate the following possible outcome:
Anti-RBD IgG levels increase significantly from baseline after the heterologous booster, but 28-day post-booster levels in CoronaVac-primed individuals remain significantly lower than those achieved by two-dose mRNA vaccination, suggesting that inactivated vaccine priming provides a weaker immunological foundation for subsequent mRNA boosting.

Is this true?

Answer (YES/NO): NO